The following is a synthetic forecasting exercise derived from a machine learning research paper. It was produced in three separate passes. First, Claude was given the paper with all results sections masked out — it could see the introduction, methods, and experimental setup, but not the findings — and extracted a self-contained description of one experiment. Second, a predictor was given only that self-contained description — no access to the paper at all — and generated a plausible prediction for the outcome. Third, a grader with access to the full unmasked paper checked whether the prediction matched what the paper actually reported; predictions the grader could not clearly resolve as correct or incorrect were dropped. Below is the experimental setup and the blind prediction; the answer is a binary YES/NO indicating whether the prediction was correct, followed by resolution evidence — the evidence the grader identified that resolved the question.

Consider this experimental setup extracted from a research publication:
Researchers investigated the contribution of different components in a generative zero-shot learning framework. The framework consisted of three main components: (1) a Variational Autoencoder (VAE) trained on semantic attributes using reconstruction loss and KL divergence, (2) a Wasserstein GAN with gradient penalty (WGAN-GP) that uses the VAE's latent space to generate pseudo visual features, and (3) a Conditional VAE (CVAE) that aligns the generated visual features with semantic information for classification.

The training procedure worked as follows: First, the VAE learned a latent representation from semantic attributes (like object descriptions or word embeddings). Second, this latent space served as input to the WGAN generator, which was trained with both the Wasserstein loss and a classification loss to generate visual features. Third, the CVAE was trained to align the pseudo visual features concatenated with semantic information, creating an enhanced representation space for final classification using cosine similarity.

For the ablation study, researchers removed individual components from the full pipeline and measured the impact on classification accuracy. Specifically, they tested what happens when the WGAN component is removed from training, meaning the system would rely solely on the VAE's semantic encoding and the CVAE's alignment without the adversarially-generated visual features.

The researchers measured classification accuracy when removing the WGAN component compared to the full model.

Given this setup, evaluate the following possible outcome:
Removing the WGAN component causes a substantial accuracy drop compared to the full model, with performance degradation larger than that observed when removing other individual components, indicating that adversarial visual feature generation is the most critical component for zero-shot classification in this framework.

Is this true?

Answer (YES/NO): NO